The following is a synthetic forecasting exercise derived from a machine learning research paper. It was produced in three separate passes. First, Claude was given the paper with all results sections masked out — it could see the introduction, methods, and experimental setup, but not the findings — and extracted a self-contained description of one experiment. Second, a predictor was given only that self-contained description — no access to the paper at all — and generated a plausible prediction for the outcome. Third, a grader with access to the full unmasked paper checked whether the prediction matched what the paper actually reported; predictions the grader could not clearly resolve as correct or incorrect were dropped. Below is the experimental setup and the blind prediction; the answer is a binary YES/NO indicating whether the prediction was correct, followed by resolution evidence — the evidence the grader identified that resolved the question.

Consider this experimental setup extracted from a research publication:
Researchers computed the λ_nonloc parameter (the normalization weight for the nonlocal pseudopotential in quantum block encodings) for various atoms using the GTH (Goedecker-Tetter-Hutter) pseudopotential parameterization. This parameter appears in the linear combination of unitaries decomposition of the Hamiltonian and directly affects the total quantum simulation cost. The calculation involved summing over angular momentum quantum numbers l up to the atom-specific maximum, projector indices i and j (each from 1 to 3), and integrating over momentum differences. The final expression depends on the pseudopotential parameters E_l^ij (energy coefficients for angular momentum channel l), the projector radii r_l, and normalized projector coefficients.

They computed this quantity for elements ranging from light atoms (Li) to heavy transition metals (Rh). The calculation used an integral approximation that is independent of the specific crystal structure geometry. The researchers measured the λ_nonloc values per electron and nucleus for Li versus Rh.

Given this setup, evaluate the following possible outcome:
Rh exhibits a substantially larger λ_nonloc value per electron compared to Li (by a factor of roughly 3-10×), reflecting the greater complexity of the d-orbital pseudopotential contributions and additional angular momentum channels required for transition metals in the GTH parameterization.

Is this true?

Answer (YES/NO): NO